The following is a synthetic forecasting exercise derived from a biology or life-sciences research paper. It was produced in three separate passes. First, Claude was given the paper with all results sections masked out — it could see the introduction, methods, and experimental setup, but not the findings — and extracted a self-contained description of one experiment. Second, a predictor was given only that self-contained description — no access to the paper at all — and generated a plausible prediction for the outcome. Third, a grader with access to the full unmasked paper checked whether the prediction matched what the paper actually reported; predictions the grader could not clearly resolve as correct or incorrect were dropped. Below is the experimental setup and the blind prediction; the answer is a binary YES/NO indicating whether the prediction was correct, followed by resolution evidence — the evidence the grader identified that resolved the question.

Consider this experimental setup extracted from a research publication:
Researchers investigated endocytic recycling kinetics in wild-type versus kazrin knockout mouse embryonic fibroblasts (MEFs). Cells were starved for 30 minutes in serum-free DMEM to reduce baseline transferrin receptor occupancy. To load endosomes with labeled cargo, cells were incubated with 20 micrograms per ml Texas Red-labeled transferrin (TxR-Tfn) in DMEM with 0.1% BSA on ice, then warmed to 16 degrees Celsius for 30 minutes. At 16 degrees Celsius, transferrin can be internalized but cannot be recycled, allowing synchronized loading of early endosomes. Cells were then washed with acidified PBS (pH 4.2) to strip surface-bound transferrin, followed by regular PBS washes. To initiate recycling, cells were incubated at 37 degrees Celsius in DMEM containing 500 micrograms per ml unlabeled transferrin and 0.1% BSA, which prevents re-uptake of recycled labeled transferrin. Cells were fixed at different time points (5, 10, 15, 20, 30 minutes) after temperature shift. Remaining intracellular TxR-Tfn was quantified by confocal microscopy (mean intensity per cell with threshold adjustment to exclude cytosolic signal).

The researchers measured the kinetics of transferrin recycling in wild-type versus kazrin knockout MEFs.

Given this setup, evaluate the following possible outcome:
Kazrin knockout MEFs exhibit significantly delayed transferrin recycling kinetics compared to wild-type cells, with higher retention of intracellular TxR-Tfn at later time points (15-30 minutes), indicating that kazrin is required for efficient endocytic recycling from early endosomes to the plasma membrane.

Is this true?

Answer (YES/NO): YES